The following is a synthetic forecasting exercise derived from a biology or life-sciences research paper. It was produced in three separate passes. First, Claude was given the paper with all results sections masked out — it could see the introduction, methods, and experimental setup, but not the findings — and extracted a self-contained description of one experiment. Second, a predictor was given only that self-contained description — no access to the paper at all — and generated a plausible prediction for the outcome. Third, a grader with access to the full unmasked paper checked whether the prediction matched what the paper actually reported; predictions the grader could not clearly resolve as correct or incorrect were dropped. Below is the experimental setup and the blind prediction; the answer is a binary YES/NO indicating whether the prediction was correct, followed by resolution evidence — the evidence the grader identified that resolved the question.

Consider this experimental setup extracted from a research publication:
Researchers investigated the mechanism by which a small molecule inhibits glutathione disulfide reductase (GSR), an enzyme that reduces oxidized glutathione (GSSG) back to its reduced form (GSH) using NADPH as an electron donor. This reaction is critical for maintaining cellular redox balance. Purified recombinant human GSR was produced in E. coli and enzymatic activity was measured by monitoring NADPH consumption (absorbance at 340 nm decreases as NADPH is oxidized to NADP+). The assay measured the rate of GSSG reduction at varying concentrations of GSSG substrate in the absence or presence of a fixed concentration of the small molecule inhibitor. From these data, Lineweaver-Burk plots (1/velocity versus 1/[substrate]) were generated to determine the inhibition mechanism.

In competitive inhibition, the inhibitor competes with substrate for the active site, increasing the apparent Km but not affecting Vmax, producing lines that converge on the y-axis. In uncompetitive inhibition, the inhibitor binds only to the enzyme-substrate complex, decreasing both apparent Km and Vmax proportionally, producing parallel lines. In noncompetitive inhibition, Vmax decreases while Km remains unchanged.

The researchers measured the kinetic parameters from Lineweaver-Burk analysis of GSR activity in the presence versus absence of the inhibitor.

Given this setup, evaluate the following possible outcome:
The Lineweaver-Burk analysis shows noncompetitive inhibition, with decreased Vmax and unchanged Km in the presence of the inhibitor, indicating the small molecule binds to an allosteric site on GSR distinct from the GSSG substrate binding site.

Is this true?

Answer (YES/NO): NO